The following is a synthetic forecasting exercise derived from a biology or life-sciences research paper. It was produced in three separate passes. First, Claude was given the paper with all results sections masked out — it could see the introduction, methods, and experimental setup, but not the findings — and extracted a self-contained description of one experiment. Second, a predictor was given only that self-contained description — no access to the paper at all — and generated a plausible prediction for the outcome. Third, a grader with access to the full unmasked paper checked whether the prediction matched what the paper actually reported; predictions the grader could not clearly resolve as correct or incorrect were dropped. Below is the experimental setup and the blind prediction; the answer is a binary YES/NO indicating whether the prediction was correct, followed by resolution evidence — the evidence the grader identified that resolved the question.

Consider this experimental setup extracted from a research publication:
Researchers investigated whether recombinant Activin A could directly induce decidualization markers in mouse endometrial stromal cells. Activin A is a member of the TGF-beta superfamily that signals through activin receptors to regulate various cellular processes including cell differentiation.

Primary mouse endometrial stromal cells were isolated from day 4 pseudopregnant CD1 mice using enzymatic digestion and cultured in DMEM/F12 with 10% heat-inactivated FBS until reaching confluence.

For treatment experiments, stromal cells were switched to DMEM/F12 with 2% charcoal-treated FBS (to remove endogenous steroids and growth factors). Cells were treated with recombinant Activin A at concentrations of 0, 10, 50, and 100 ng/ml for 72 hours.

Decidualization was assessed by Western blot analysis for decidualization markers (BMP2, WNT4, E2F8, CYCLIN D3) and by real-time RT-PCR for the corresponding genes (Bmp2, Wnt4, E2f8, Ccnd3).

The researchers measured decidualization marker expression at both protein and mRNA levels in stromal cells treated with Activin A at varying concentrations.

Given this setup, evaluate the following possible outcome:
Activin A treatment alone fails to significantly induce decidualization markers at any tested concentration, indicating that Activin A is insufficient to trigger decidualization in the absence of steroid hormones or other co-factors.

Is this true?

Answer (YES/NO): NO